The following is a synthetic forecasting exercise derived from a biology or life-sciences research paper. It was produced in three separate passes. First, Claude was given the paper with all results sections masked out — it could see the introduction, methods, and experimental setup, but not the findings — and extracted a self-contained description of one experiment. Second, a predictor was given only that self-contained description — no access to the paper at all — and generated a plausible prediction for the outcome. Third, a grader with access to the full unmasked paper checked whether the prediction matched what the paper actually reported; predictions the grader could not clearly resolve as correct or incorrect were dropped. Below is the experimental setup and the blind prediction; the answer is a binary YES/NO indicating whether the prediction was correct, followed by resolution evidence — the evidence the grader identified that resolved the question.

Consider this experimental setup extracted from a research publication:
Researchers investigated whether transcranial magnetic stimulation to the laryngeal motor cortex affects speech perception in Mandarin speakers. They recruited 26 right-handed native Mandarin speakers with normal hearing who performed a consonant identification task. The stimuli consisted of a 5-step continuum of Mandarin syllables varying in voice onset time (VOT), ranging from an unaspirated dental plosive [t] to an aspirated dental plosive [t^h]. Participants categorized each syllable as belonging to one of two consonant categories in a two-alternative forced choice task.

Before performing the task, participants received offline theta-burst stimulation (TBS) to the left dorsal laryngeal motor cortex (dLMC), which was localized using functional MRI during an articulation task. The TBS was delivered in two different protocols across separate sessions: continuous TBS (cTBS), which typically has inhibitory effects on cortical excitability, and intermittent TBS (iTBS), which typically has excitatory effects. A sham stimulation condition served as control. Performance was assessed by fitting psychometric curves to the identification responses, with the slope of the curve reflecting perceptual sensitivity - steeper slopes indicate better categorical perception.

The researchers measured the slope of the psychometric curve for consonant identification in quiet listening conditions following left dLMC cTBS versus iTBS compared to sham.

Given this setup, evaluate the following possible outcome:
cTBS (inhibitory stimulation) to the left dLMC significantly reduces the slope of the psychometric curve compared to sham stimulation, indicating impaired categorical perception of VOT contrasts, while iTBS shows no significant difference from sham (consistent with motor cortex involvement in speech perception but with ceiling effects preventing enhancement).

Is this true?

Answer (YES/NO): YES